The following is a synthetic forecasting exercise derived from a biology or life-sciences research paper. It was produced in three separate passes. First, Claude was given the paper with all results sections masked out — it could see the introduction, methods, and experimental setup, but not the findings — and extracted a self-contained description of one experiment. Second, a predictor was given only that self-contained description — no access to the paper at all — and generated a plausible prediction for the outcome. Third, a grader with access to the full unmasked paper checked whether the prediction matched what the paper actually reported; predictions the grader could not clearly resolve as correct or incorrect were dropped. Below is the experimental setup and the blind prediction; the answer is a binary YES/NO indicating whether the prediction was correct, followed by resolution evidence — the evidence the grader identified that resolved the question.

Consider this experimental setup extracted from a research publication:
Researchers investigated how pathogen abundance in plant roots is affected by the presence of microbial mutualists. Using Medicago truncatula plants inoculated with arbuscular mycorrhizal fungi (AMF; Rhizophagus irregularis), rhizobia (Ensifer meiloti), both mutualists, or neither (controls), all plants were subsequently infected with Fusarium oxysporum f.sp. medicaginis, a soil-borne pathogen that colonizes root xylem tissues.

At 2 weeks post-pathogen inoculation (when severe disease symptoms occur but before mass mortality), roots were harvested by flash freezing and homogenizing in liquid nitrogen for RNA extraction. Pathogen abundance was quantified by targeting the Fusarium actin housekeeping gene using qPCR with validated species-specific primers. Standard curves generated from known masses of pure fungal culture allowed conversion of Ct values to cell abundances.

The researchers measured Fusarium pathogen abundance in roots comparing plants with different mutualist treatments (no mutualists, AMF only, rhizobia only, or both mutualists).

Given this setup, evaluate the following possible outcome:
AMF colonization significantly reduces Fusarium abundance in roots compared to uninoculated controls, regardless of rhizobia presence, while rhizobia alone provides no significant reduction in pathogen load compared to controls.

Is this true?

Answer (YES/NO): NO